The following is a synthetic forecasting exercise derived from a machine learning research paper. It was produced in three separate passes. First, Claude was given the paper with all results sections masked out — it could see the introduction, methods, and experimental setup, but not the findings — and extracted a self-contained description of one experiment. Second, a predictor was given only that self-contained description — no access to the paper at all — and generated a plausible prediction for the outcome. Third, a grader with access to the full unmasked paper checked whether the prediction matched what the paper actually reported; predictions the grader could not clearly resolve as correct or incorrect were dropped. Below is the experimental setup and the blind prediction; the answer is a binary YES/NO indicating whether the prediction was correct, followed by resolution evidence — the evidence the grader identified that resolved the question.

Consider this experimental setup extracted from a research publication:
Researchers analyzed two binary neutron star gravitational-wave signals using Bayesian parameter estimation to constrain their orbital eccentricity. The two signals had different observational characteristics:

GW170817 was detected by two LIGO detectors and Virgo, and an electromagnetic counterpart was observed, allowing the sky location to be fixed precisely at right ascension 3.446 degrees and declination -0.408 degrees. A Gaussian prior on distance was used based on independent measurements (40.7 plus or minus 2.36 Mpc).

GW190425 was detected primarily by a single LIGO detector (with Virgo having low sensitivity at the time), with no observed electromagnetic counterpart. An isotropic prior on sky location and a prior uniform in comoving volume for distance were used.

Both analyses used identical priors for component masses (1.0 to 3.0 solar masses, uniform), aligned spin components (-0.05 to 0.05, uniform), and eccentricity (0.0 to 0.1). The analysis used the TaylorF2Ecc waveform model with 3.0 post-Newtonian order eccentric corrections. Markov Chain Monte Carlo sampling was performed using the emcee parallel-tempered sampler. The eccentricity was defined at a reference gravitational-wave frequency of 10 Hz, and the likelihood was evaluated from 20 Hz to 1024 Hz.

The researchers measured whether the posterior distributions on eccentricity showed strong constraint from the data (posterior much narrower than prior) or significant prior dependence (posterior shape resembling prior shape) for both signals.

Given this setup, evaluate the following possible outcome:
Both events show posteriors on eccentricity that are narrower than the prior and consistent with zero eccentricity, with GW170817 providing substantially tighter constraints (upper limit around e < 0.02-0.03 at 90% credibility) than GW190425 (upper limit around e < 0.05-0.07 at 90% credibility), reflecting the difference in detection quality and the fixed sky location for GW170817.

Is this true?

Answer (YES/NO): YES